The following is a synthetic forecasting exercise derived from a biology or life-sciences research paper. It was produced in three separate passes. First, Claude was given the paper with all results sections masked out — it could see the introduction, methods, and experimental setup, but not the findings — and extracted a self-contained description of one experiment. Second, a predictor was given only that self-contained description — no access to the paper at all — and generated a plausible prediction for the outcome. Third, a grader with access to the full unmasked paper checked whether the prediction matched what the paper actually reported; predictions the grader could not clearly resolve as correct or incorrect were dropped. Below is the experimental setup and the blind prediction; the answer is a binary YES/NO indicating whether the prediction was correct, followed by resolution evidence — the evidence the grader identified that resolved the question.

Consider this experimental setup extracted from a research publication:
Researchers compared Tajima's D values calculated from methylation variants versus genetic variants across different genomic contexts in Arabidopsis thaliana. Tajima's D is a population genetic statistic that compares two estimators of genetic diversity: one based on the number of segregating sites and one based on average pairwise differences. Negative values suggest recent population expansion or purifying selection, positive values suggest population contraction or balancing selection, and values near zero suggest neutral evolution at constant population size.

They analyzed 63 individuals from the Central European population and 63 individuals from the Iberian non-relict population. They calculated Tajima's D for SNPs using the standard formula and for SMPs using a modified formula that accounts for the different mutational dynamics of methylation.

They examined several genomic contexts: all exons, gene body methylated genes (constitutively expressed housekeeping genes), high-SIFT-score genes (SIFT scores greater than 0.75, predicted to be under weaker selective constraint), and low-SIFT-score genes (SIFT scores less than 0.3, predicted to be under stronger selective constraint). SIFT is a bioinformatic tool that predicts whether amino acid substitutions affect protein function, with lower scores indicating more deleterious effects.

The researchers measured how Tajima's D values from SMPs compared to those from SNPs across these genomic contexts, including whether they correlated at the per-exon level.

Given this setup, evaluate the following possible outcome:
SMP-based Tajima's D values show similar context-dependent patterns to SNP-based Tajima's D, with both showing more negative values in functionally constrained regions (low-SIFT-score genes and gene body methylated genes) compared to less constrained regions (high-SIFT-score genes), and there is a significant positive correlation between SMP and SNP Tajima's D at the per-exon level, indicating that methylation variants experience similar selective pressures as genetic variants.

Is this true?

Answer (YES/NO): NO